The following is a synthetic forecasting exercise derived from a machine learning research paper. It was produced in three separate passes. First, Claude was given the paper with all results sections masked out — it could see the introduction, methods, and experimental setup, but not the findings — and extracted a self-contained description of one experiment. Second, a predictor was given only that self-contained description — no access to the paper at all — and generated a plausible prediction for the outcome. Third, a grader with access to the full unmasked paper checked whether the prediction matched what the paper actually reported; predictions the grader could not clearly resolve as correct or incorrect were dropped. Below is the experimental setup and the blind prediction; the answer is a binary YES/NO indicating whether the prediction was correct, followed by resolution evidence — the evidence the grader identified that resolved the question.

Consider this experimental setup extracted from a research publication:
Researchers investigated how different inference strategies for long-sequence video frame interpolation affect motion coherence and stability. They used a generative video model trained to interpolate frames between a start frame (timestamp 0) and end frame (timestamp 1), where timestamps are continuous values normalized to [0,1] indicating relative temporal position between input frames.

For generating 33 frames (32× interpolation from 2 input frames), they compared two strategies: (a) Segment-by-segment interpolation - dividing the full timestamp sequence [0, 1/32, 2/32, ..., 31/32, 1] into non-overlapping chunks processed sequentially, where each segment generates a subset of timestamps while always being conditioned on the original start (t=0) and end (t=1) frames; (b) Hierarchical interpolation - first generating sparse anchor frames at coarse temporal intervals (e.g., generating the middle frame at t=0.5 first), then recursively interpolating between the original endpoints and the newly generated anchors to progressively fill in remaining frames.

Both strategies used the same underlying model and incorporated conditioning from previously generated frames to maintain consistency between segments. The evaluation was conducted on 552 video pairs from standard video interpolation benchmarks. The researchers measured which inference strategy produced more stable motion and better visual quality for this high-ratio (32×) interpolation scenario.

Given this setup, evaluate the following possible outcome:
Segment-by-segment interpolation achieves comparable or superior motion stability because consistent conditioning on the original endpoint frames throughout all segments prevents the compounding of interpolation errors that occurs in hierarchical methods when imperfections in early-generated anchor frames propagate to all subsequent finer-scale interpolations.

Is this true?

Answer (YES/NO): NO